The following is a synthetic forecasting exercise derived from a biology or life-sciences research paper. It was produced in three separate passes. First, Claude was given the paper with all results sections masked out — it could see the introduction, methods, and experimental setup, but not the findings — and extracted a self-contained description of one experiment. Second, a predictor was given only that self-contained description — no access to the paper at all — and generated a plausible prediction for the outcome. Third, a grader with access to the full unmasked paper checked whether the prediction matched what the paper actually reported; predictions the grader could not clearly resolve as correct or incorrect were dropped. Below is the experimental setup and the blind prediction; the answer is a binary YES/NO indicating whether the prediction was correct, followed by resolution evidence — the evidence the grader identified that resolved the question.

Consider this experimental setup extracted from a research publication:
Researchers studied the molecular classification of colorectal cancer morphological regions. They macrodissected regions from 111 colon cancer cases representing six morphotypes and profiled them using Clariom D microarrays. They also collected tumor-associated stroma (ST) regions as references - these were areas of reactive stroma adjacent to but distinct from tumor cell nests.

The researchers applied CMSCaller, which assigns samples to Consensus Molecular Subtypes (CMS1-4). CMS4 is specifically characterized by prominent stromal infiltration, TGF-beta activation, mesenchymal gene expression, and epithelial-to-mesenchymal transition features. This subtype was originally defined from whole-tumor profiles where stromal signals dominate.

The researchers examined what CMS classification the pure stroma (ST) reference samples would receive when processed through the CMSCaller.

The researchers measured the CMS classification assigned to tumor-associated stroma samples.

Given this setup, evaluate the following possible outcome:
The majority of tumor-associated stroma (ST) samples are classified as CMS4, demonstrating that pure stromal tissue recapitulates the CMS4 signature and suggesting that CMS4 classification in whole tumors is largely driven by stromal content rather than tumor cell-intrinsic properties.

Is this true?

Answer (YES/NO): YES